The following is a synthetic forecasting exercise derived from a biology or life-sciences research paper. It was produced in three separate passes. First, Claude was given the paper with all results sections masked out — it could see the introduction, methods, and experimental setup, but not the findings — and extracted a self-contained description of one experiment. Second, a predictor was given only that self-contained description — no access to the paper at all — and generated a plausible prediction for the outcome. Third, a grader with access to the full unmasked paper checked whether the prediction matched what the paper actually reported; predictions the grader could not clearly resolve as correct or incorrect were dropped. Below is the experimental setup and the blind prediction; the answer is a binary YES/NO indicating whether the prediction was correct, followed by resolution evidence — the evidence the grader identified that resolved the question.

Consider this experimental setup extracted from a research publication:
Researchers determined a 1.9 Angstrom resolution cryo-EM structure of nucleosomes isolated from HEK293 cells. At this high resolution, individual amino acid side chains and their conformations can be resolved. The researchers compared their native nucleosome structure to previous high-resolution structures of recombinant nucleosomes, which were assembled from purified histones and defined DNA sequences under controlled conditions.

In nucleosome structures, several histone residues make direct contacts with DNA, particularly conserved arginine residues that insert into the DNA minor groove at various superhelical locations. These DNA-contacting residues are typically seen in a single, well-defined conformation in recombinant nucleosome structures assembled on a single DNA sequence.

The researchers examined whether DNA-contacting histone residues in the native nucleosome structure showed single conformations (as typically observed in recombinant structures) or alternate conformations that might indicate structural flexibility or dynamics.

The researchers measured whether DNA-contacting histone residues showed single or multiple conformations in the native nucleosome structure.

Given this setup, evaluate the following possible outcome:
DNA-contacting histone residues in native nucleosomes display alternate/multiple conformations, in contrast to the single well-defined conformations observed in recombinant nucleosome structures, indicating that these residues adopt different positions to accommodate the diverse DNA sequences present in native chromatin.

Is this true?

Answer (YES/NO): YES